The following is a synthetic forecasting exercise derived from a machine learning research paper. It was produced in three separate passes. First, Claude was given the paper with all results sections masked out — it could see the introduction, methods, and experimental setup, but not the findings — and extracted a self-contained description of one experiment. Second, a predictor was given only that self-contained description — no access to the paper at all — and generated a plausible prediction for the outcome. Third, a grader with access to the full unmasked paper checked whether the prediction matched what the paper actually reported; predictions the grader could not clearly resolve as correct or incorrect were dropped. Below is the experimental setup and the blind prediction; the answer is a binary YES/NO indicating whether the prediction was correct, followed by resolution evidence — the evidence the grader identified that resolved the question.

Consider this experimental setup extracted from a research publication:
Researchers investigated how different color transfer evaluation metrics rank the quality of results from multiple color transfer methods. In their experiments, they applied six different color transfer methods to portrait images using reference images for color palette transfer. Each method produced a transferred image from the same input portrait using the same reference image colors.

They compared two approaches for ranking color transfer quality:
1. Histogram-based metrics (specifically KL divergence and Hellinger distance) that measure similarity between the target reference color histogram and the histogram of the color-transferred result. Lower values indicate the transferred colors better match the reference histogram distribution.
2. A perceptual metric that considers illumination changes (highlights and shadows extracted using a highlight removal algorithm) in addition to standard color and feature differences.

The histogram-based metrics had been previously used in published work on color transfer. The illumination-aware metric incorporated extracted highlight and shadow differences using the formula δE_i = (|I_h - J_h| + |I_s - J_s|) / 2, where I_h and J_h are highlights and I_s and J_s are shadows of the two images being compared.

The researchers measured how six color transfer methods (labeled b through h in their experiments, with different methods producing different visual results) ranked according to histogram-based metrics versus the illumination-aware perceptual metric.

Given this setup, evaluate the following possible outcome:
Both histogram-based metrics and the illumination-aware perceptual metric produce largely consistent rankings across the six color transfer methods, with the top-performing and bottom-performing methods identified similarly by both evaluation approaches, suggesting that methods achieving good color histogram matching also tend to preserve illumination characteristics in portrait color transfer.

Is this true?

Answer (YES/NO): NO